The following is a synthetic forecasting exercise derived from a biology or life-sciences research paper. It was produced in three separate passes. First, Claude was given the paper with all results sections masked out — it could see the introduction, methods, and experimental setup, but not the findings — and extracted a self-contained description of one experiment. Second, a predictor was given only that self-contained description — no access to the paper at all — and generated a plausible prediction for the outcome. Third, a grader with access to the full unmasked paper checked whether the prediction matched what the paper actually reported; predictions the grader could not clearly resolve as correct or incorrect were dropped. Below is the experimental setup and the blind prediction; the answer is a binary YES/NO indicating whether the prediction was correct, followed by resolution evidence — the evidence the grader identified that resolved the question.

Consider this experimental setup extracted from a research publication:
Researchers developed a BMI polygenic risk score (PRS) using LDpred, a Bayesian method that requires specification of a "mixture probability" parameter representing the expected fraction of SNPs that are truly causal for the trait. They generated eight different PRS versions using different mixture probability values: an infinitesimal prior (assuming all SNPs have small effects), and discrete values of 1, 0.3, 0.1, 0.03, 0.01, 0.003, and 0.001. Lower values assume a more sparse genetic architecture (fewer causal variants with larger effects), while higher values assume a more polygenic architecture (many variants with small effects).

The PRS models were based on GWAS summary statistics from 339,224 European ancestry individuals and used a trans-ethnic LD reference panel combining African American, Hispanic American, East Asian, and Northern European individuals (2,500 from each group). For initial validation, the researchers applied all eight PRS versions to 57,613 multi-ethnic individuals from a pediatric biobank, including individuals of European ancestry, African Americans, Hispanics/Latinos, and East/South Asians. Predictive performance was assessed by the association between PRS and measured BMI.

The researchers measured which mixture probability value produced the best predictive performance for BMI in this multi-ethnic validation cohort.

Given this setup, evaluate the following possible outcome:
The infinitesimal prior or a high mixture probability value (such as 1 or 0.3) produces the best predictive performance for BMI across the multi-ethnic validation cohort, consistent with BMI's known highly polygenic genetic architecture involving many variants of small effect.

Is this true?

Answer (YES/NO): NO